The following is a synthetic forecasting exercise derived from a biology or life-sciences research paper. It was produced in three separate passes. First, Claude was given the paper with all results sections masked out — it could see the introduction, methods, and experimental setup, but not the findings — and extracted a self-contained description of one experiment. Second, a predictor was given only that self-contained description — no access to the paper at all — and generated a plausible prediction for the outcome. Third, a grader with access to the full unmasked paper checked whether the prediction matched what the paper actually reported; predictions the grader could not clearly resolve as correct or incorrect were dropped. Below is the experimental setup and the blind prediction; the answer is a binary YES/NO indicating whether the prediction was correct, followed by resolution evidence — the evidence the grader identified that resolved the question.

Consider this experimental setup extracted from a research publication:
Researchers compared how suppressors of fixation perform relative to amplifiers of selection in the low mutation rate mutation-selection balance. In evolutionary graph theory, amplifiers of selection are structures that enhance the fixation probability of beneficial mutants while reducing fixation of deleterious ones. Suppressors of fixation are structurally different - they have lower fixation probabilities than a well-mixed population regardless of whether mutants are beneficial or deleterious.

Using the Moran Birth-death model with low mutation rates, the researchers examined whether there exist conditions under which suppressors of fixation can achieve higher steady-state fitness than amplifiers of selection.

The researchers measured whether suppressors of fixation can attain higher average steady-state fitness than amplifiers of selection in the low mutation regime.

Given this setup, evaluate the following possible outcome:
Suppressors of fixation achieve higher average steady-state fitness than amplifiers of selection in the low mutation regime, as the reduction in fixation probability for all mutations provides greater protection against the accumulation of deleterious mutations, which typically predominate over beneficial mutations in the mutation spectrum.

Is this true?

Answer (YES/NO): NO